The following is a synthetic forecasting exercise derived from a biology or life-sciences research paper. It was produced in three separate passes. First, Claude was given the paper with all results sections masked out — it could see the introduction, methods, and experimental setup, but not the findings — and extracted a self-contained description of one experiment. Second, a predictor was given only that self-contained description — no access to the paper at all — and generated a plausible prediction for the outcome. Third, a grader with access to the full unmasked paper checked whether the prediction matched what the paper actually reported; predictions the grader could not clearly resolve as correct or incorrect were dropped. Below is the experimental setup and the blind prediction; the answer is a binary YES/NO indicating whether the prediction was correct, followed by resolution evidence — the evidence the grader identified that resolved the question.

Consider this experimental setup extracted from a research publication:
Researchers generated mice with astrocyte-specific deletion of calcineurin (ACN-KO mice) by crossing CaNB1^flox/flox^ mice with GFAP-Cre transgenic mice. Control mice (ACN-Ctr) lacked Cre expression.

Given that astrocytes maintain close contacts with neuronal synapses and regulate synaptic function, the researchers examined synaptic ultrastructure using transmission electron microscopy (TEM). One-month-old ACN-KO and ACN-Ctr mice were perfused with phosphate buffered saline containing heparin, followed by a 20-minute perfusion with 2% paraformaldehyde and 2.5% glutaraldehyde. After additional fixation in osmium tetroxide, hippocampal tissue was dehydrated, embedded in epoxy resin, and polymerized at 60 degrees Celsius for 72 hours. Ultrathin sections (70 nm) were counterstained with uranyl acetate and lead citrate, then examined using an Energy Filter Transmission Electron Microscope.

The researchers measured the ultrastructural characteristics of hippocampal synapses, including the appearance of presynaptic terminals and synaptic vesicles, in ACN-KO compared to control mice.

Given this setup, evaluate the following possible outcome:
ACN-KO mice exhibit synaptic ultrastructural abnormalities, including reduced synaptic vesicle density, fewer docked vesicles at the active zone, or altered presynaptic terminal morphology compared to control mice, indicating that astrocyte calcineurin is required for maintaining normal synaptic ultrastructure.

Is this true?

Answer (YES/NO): NO